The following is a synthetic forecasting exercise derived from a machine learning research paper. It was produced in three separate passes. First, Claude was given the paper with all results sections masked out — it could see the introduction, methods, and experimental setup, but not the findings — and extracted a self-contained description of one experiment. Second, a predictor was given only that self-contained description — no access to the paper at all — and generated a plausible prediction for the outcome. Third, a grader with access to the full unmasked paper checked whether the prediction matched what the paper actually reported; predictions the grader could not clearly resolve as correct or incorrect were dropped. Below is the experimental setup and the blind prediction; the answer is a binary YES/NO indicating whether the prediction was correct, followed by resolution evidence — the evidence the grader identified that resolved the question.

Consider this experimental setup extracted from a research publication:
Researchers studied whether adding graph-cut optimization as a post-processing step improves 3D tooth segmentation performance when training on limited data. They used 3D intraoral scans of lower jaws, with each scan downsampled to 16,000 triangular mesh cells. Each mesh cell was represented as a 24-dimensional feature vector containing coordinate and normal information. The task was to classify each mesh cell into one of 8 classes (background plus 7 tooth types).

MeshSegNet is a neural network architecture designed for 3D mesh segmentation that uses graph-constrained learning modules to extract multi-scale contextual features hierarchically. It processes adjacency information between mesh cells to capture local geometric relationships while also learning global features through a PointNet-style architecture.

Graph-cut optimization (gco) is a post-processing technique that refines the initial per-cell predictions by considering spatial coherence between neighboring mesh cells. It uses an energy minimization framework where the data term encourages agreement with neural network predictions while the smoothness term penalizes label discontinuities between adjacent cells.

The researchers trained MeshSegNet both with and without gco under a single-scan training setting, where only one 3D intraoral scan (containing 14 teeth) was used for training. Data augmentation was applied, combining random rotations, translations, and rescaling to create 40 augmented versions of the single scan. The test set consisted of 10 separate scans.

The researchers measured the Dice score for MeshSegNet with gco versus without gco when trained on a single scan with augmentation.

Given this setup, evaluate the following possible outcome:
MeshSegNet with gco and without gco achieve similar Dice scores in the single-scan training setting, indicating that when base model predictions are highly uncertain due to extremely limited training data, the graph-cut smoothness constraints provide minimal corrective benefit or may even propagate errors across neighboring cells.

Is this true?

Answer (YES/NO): NO